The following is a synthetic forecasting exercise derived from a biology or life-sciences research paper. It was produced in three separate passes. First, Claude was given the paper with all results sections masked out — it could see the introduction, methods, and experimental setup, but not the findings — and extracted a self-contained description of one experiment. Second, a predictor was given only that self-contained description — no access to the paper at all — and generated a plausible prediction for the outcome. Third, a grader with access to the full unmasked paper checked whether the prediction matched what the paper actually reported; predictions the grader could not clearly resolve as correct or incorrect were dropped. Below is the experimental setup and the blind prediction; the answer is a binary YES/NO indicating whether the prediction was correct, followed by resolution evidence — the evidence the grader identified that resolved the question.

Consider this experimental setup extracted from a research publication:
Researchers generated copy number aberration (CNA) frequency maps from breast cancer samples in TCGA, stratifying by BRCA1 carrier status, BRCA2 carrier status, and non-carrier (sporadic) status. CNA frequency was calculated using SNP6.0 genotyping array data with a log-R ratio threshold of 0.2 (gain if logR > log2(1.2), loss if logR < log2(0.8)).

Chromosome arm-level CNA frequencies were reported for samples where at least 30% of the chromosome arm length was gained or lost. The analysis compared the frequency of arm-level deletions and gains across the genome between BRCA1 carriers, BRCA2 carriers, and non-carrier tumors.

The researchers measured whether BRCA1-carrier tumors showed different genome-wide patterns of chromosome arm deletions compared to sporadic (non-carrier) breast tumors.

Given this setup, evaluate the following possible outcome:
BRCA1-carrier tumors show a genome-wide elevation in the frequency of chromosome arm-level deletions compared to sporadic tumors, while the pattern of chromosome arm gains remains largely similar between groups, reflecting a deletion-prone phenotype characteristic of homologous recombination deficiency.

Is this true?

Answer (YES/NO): NO